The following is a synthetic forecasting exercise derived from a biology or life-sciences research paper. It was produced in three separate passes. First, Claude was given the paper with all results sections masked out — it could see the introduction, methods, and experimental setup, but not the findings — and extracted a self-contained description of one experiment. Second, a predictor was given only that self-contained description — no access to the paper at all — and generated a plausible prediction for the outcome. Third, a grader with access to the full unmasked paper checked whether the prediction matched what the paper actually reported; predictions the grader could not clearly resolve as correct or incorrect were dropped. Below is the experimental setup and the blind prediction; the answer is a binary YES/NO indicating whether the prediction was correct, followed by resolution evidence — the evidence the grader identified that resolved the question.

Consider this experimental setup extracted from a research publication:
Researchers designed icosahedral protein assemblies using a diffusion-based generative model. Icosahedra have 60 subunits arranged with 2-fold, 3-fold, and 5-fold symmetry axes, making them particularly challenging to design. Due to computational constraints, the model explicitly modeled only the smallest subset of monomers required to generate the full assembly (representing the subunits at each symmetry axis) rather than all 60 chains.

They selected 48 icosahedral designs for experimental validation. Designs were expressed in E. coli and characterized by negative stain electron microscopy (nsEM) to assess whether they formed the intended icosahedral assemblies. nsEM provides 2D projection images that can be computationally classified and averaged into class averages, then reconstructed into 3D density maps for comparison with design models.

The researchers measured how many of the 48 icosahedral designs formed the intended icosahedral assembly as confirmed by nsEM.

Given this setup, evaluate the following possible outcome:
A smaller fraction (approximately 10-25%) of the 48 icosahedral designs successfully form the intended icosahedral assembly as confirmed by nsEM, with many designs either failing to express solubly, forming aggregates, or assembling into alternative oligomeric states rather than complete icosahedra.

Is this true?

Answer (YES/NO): NO